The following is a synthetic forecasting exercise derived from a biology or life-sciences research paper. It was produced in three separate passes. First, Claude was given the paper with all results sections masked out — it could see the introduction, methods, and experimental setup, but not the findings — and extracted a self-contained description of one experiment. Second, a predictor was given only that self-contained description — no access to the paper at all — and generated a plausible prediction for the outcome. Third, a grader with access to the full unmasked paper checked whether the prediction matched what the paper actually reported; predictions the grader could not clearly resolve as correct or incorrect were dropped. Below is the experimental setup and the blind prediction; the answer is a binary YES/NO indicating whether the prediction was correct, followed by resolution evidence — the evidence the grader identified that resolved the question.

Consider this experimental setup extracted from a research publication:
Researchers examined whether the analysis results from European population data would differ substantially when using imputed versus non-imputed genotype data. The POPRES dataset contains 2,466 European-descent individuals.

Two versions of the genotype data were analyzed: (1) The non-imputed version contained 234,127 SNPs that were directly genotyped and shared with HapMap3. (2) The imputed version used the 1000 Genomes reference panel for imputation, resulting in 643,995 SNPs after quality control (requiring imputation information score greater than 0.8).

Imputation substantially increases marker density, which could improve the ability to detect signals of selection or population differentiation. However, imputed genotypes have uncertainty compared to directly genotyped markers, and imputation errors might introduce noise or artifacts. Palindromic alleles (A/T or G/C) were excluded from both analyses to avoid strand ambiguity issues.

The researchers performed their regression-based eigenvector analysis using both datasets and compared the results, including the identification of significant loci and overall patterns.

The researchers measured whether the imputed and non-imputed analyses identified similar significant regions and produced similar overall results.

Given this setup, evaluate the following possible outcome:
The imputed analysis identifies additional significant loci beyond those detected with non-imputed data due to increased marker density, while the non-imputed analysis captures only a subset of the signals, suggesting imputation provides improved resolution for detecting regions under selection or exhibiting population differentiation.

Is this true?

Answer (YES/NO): NO